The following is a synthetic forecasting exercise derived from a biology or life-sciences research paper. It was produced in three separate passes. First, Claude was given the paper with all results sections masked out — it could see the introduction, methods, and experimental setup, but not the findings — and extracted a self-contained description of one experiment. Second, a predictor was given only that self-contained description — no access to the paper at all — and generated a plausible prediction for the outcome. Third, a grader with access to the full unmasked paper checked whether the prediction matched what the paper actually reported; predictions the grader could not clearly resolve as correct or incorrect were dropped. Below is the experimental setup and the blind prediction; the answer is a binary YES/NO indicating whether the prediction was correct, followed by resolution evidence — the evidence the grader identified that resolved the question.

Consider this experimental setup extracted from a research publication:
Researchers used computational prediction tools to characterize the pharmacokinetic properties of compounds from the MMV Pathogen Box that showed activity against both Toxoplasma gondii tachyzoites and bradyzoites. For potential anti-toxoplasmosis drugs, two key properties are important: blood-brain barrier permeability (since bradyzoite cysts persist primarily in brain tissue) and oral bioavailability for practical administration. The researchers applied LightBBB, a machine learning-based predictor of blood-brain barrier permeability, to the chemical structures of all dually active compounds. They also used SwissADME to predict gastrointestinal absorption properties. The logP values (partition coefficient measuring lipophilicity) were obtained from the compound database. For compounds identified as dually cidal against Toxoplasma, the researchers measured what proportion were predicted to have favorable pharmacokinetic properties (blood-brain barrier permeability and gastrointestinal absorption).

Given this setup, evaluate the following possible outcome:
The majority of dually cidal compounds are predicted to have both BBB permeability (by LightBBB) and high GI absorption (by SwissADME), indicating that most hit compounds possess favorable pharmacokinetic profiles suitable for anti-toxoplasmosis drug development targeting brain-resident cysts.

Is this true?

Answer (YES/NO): YES